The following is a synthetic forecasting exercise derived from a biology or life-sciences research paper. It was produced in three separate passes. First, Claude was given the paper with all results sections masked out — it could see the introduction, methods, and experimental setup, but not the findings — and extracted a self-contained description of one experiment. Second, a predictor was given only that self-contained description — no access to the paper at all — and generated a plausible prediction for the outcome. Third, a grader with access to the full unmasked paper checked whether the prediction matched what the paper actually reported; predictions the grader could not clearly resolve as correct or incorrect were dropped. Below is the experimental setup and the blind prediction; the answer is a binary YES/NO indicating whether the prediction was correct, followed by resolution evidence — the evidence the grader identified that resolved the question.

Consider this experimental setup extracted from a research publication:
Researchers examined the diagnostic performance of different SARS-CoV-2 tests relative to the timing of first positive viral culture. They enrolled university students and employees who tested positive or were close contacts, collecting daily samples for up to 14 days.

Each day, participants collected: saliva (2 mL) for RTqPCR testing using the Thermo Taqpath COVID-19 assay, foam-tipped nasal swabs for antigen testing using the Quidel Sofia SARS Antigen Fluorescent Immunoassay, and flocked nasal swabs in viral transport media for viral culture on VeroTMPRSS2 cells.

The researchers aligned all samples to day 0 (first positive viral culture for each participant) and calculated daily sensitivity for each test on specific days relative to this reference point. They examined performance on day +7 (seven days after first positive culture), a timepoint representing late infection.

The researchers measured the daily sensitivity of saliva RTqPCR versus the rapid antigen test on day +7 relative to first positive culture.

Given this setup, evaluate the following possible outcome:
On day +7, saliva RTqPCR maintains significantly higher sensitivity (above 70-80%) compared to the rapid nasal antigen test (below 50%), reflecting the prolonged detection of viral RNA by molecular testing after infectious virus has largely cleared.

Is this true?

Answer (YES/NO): NO